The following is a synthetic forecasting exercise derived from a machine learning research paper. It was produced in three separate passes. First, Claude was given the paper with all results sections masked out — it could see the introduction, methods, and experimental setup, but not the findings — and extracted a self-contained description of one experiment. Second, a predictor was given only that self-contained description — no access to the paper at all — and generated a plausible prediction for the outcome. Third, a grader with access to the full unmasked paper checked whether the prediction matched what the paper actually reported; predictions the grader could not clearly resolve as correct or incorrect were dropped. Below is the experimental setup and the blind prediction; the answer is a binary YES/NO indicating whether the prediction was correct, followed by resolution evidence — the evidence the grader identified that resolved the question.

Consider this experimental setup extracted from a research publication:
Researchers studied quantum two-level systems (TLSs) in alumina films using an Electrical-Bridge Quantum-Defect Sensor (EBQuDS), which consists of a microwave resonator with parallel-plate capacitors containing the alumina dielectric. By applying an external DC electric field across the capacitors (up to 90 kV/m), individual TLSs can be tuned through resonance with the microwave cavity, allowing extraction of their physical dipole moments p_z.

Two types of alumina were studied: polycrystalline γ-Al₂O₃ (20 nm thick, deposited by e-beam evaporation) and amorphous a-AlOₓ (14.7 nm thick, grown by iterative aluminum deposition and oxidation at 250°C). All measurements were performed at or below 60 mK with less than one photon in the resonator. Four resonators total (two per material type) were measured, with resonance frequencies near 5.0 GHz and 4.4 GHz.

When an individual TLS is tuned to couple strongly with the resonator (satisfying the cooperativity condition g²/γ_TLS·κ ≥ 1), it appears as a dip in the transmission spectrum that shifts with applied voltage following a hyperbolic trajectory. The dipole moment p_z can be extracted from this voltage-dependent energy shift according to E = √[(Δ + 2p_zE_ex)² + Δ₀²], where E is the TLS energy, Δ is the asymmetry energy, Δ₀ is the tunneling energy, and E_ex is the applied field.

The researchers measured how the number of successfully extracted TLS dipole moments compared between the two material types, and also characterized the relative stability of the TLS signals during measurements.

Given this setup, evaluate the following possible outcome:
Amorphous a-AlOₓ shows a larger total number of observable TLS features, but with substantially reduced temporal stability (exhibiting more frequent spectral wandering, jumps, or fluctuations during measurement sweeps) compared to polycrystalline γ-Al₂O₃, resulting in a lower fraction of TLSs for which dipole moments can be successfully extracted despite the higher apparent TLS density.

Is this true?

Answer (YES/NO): NO